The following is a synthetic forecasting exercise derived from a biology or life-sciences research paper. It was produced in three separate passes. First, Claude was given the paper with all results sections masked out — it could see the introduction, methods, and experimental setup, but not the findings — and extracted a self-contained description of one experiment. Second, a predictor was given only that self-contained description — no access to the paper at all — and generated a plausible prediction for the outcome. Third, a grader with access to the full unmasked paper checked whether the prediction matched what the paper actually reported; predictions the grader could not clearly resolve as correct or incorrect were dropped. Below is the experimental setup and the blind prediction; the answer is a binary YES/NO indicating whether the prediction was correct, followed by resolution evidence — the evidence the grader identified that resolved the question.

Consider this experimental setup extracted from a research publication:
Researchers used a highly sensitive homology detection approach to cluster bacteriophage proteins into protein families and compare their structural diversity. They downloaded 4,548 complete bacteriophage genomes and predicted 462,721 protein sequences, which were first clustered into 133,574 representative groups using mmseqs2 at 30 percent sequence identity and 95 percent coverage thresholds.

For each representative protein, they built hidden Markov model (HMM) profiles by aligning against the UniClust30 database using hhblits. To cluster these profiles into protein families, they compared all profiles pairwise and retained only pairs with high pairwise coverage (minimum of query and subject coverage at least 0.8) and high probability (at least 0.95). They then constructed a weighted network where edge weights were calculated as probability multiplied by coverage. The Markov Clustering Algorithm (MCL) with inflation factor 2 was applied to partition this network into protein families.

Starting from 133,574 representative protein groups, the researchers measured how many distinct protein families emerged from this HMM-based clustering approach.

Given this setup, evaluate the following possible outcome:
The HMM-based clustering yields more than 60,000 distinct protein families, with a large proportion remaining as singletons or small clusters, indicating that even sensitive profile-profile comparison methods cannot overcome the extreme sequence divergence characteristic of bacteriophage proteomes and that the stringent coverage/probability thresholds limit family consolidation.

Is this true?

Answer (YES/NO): YES